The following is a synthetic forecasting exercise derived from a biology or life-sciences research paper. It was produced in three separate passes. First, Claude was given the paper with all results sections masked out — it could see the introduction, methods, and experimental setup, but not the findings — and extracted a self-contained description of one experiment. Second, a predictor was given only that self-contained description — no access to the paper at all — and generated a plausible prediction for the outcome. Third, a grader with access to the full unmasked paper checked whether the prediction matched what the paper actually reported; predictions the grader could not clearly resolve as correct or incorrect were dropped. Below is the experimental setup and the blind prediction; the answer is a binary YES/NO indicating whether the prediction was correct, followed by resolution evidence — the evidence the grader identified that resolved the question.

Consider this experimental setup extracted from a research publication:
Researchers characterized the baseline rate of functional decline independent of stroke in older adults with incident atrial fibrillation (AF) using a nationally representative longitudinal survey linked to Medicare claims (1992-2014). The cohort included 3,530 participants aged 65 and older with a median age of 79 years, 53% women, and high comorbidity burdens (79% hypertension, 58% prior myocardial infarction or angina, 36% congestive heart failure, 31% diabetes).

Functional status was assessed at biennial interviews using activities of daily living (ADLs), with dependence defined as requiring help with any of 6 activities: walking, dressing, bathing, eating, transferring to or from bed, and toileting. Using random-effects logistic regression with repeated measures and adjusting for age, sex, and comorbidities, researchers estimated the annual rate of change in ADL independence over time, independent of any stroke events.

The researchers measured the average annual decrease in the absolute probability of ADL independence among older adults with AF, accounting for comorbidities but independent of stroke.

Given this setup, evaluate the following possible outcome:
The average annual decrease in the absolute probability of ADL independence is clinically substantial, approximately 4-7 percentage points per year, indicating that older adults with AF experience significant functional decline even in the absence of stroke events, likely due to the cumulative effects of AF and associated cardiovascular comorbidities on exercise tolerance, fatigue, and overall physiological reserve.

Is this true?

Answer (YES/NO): YES